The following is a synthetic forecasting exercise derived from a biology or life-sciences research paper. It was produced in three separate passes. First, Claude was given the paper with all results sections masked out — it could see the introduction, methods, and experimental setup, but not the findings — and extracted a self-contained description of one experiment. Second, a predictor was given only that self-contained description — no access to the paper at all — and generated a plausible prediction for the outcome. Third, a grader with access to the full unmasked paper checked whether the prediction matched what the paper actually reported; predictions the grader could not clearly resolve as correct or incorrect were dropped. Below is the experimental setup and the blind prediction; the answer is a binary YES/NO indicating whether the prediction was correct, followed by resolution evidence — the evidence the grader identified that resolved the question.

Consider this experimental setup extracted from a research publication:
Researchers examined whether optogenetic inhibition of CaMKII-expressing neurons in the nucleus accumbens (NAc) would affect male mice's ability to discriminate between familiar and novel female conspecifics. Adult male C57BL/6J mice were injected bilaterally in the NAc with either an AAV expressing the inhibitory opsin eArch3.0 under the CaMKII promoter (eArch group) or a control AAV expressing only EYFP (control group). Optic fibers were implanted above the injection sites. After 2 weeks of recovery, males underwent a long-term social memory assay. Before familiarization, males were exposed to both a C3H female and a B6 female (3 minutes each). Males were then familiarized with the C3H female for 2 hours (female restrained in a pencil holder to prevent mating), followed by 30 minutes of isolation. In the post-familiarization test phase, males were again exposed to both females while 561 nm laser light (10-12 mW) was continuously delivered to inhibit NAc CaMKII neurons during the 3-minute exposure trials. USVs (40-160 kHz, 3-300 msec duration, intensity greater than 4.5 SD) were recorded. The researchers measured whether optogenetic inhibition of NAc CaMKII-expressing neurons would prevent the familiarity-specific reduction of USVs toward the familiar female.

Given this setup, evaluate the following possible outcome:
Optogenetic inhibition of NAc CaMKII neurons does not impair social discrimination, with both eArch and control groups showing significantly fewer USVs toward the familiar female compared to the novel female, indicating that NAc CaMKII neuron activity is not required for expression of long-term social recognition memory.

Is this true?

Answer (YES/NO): YES